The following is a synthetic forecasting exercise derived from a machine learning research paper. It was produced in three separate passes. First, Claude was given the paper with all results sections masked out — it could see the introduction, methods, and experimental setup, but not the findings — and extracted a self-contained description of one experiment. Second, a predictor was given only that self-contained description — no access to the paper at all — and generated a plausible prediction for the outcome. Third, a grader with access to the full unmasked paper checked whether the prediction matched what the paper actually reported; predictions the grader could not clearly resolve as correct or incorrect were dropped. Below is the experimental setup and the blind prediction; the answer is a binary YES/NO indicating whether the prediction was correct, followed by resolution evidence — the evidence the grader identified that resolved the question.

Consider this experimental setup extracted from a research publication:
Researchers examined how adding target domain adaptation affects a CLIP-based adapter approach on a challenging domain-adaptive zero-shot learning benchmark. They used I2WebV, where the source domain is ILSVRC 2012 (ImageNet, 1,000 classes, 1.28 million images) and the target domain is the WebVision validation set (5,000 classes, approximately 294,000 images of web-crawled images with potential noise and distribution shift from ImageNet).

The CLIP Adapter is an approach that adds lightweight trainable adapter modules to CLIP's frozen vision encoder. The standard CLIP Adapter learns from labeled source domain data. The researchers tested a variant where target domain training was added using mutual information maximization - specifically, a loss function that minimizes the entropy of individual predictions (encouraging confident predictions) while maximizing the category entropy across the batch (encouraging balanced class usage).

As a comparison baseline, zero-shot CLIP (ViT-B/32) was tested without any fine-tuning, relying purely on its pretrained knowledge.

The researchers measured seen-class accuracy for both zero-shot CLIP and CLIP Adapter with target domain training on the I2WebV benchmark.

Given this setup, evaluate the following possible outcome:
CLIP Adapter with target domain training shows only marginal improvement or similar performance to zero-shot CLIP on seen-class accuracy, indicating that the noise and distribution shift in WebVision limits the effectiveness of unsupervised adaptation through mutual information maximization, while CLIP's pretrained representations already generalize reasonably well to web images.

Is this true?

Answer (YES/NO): NO